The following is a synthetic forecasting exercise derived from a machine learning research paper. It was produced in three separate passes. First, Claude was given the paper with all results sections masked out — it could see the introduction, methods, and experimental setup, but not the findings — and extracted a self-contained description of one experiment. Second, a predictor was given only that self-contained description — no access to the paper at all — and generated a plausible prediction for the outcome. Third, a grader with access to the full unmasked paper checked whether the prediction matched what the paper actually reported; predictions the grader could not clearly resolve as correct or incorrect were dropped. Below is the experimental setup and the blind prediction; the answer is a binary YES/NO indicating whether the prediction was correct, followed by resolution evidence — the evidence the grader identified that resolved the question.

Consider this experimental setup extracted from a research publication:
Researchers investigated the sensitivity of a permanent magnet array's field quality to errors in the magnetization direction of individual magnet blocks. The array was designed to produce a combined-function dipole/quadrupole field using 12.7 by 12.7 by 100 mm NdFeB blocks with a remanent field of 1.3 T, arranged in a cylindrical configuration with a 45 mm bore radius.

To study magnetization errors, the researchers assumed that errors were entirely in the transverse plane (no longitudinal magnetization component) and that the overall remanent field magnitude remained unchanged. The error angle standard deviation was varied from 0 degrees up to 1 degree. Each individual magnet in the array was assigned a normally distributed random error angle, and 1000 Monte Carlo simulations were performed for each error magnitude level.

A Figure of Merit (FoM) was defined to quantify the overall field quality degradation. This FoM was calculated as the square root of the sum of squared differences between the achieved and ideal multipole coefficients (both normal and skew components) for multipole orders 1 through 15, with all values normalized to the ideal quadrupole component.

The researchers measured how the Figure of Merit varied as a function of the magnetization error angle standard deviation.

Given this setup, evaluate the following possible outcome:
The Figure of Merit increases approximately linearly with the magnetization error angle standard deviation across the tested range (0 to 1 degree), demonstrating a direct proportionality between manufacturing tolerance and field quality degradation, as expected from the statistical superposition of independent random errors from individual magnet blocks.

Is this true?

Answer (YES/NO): YES